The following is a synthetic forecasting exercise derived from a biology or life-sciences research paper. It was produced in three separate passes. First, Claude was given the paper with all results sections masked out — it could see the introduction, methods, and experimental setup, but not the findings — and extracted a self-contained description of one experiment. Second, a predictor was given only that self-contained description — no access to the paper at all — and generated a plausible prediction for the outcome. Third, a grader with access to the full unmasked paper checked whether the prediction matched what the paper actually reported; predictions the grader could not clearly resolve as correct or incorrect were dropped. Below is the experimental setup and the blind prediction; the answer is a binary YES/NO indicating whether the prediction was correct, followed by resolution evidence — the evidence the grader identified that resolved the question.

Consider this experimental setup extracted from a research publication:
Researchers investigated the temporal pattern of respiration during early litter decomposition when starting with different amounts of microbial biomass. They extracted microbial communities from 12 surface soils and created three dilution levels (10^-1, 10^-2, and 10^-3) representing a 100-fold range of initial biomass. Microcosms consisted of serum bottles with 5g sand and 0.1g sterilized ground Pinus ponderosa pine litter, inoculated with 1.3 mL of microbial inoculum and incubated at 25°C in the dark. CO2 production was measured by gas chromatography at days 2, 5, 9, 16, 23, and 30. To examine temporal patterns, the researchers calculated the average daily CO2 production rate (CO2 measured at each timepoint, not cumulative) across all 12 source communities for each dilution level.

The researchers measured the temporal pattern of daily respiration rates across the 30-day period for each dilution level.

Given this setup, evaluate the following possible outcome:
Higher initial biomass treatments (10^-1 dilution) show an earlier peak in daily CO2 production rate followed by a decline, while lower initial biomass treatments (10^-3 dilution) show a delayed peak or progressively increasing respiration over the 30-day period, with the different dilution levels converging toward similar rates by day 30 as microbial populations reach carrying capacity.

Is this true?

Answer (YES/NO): YES